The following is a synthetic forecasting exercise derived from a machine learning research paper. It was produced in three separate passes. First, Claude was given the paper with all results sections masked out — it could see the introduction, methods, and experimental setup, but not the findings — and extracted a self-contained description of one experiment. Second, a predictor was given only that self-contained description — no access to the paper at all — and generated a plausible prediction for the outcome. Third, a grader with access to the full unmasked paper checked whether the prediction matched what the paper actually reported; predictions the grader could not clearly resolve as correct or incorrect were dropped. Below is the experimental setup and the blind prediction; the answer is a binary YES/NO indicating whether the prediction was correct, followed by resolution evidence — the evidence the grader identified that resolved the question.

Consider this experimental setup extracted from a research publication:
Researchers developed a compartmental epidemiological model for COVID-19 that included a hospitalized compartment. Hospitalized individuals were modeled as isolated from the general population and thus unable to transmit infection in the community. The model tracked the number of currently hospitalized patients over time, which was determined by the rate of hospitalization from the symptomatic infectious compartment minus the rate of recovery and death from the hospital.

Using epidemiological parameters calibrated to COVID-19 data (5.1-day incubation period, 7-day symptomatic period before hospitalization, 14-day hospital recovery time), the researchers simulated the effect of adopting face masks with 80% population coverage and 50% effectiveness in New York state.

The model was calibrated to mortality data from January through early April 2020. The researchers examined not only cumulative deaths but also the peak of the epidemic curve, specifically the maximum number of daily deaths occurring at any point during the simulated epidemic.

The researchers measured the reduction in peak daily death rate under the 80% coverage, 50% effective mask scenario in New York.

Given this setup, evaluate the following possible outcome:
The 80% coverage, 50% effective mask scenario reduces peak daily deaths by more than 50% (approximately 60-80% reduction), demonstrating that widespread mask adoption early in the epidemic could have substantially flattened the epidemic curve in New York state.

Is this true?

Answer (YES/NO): NO